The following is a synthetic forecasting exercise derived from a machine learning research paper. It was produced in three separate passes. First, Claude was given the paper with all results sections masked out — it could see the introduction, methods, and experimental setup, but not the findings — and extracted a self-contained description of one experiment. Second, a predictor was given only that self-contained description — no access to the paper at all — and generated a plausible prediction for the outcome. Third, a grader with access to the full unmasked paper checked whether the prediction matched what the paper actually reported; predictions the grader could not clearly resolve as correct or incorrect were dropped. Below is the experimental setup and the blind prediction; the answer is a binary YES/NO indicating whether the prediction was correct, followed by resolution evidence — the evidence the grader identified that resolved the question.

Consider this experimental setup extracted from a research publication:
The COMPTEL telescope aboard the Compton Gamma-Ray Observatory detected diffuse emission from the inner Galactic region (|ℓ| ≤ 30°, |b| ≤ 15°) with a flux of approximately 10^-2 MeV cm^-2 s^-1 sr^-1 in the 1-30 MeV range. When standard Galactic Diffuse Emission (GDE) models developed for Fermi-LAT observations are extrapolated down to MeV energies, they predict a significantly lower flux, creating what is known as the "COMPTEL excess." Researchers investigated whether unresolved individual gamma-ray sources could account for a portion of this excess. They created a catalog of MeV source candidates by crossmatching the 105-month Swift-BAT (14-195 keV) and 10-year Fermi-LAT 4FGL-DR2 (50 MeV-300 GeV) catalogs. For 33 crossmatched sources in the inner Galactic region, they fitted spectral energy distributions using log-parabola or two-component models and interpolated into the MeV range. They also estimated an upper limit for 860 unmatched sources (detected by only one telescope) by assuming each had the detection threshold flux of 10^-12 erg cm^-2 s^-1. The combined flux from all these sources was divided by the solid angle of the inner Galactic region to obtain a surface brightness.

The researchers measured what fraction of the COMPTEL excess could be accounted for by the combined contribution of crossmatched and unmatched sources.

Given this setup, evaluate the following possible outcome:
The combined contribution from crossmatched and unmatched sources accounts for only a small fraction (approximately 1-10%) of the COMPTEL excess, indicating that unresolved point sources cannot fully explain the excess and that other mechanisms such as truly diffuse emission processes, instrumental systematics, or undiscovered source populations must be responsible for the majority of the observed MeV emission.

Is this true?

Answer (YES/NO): NO